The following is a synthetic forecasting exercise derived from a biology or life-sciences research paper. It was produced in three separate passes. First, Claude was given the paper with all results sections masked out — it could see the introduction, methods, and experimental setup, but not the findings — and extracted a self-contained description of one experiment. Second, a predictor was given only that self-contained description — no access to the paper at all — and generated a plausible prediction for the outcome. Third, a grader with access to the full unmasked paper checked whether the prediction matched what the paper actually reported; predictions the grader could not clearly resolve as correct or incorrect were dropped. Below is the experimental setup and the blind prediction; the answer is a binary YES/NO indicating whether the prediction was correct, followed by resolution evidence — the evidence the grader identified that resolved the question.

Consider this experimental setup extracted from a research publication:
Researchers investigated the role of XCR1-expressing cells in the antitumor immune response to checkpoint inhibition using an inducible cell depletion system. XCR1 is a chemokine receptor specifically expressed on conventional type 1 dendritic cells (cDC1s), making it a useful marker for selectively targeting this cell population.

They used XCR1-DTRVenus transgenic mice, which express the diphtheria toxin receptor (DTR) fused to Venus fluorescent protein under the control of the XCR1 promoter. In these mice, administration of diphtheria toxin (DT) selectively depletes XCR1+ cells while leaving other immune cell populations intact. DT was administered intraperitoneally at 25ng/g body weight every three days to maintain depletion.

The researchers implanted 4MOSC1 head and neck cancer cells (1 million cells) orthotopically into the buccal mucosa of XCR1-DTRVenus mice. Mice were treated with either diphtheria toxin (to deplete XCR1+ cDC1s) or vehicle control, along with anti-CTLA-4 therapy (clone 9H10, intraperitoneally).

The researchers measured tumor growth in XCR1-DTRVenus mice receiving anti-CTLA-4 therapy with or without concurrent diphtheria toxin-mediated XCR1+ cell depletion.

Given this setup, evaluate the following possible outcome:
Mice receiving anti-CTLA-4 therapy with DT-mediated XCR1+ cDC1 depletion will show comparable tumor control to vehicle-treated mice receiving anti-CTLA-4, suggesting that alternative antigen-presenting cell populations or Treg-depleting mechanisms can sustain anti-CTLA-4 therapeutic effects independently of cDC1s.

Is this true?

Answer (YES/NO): NO